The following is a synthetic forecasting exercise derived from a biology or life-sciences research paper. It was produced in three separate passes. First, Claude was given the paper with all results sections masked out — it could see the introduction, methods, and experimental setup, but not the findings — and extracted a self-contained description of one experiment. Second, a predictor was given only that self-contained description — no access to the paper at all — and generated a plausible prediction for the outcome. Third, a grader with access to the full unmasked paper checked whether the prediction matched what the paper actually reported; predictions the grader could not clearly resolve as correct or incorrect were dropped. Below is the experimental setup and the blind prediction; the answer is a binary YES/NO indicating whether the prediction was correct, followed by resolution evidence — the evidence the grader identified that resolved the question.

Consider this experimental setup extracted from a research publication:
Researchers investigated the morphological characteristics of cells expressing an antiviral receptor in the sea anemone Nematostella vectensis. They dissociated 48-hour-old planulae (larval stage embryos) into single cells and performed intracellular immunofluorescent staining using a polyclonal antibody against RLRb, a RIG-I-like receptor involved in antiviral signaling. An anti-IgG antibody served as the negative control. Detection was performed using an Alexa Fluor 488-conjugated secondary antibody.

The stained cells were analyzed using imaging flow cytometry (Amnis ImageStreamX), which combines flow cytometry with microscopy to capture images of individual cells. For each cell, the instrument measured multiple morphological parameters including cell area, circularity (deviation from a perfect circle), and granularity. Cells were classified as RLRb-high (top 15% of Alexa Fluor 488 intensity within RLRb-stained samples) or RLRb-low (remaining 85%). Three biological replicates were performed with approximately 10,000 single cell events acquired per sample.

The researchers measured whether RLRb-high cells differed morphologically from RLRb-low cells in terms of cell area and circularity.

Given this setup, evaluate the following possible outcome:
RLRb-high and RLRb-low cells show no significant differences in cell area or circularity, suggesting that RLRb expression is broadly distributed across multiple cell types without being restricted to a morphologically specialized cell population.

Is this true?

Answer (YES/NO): NO